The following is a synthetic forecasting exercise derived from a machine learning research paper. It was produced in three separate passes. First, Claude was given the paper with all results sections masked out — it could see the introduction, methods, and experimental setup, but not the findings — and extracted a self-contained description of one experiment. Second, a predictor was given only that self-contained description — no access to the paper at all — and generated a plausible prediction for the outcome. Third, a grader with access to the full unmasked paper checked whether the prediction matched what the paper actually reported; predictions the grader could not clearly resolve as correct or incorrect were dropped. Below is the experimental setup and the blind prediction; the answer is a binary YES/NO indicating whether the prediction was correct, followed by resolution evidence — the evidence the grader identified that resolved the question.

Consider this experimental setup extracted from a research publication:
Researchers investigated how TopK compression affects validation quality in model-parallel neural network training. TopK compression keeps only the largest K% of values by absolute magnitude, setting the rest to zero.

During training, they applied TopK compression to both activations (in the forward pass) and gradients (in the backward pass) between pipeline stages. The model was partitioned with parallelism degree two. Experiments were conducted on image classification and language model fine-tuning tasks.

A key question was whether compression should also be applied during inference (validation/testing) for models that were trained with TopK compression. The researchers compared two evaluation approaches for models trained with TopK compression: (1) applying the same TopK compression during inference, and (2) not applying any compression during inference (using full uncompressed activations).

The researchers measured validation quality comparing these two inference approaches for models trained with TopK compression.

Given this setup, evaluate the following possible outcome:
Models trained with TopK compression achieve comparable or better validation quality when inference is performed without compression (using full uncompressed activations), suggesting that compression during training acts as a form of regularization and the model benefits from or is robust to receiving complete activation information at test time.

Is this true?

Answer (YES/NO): NO